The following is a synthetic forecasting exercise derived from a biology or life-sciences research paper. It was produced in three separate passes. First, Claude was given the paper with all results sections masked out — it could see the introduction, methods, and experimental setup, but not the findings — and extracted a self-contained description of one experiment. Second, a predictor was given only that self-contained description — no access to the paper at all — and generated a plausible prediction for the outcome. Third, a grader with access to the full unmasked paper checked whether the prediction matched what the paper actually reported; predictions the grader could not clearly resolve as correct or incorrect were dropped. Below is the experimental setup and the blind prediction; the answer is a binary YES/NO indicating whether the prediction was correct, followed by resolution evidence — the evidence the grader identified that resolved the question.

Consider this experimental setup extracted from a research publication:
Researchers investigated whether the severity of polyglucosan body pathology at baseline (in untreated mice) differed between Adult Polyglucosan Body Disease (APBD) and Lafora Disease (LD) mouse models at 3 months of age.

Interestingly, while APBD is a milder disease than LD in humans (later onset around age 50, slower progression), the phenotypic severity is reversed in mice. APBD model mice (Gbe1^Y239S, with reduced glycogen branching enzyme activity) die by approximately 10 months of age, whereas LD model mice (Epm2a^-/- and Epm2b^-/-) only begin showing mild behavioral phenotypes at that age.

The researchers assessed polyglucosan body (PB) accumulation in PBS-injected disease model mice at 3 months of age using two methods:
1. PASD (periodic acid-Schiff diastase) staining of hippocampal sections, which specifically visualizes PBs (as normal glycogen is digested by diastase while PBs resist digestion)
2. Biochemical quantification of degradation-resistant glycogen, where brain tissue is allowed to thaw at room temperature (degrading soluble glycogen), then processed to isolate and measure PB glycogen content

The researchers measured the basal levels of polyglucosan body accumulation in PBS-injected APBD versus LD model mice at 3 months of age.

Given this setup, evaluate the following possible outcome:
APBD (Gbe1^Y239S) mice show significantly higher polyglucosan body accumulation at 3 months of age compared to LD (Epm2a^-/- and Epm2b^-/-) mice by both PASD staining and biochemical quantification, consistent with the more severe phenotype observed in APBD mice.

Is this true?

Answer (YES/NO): YES